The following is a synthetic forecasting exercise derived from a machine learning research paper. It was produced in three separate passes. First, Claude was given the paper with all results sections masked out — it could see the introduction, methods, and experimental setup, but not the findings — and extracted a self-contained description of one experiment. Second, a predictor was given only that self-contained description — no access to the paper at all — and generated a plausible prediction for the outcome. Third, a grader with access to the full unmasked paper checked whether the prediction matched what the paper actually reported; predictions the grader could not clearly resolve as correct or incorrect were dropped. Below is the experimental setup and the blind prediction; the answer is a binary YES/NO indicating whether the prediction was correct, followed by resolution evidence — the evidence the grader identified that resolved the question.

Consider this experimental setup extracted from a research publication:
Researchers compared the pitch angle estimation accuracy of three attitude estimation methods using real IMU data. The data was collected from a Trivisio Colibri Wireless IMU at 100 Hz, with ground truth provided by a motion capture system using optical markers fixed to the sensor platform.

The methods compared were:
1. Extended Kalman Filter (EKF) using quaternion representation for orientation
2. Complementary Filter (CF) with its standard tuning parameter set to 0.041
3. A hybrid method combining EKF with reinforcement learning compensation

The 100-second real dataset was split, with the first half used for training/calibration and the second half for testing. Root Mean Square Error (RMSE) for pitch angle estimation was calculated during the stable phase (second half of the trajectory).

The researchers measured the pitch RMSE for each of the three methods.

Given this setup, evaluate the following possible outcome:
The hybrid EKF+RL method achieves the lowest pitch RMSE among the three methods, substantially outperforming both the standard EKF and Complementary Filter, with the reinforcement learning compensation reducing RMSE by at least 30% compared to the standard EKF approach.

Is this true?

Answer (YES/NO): NO